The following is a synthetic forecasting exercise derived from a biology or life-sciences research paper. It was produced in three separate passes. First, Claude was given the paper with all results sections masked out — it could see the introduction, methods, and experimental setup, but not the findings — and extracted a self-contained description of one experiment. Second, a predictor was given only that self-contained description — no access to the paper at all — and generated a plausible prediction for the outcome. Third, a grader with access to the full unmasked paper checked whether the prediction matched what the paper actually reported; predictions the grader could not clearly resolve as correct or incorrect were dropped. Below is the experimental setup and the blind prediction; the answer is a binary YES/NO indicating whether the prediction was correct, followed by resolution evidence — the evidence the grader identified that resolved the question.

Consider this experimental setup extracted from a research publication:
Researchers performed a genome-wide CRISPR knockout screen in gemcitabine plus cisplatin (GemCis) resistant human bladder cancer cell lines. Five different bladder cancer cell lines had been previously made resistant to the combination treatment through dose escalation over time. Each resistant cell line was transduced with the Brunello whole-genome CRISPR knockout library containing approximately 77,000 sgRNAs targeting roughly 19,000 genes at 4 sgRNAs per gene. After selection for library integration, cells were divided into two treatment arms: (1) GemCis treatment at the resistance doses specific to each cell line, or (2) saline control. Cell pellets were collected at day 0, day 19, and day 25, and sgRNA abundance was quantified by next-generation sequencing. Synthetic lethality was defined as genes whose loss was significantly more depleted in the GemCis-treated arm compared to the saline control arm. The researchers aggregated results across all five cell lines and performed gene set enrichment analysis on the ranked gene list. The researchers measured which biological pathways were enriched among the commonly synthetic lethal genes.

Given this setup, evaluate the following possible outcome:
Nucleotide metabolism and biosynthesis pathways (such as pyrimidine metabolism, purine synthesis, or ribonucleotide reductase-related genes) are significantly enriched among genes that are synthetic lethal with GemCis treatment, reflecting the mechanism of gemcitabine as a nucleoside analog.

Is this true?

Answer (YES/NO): NO